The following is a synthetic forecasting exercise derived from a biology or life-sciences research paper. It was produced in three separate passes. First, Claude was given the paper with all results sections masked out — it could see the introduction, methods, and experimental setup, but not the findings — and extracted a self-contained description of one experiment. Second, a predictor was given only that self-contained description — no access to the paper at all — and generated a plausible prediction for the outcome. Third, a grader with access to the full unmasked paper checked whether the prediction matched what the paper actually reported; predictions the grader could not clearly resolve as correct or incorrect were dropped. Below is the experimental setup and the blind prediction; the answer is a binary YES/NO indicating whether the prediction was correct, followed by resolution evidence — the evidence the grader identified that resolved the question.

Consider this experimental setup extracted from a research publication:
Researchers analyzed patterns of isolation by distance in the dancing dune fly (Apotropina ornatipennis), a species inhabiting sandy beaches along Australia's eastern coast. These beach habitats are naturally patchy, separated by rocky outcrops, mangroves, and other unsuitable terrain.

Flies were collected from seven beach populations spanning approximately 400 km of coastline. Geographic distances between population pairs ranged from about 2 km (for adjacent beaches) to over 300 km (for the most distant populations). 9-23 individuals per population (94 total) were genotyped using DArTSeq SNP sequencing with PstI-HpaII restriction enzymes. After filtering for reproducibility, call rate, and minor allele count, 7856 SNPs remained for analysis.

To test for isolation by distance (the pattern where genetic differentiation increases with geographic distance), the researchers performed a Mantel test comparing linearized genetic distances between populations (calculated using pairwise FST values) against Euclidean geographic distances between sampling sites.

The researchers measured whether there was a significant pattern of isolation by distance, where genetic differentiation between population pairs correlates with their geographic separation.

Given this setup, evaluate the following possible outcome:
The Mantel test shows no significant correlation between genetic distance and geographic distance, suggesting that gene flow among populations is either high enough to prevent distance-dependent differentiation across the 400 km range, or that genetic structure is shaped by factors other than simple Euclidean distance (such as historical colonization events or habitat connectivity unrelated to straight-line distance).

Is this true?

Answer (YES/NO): NO